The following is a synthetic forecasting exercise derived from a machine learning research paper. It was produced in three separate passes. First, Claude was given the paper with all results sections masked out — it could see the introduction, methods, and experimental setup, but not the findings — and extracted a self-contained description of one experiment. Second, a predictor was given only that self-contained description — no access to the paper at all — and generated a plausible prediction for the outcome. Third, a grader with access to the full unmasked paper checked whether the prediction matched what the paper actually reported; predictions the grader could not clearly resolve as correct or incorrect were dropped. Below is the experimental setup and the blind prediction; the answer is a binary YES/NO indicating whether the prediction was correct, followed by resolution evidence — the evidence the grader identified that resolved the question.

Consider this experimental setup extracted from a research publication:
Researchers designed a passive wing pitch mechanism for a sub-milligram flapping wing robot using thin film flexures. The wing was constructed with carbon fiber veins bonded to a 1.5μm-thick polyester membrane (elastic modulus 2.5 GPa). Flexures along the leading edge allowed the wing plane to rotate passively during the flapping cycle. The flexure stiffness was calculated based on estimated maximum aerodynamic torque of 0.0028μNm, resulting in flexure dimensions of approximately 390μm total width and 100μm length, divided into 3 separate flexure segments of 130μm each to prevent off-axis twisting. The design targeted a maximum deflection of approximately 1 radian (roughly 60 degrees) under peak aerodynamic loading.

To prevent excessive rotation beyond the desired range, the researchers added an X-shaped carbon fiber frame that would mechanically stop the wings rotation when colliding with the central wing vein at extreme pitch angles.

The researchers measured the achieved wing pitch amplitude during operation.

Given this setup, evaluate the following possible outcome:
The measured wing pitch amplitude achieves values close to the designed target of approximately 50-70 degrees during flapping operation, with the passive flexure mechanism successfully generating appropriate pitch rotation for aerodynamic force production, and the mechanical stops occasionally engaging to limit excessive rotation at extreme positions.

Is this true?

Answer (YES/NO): NO